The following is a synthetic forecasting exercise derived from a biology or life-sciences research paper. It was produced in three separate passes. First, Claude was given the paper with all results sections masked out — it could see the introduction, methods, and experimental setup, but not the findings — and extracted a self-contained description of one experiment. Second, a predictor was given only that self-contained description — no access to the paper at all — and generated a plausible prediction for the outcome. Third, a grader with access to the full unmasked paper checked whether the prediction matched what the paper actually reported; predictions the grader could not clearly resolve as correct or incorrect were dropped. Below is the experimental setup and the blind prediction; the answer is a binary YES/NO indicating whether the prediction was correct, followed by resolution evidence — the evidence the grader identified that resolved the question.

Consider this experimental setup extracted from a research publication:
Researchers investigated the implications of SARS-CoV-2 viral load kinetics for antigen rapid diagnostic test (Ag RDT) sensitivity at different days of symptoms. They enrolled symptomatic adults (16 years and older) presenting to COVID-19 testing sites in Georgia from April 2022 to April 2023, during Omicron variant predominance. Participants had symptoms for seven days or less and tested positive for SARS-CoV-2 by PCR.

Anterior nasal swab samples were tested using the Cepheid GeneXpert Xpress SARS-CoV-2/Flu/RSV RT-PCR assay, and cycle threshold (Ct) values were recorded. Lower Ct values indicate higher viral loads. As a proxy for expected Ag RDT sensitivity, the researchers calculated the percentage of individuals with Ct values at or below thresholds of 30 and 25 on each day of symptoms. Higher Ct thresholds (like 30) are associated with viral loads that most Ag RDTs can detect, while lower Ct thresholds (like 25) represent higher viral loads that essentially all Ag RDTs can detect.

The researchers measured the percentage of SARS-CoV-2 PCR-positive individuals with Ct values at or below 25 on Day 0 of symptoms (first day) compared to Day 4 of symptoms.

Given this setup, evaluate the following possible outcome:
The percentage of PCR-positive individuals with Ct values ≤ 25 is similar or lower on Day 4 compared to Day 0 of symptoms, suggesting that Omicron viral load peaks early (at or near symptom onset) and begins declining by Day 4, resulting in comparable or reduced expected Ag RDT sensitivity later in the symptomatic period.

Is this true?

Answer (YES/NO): NO